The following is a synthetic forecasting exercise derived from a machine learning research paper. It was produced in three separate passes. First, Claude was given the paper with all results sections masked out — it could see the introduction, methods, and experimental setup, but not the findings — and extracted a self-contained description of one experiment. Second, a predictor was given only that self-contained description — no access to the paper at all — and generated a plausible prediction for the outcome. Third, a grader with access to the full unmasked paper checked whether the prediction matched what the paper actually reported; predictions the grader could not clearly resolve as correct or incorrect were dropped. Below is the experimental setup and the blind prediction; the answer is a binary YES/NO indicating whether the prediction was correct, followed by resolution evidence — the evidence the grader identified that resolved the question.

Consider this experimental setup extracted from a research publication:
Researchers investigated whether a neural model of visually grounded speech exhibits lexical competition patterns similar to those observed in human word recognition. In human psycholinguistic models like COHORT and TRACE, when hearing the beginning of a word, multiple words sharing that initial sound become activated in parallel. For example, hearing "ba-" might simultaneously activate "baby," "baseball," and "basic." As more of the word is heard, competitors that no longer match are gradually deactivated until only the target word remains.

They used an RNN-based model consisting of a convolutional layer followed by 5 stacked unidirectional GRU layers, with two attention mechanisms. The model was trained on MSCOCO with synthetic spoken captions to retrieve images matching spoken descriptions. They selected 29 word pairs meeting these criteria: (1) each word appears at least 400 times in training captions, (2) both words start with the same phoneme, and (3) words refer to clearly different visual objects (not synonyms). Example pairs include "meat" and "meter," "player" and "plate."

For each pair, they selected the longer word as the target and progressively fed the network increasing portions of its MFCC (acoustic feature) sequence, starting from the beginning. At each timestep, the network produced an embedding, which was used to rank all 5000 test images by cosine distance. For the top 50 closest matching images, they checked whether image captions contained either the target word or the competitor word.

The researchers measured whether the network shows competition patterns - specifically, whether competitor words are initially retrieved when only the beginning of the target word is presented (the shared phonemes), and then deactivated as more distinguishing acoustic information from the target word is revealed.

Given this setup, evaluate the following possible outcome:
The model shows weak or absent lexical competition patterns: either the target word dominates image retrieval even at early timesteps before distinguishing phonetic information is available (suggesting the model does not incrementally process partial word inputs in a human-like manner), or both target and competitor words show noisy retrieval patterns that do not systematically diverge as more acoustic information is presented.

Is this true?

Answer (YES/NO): NO